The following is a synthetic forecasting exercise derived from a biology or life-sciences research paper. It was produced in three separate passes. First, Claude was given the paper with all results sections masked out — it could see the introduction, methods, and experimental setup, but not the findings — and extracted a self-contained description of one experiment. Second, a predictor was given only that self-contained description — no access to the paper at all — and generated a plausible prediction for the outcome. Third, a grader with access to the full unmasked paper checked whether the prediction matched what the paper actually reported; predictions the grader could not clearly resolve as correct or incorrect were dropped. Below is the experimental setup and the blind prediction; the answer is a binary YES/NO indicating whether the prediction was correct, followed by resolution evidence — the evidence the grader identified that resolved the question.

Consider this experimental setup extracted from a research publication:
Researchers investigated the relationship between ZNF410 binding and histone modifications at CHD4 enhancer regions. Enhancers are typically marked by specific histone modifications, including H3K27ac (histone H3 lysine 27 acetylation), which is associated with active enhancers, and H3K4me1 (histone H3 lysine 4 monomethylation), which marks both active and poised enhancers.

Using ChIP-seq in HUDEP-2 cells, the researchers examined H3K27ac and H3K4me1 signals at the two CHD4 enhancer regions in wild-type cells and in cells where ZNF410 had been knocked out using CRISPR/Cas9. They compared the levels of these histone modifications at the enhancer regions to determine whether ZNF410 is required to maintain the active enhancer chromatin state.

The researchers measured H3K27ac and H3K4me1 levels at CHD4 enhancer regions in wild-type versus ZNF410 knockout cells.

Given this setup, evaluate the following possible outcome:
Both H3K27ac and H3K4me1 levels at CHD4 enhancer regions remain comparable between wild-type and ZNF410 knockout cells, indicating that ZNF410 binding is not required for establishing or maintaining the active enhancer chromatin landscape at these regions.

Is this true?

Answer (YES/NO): NO